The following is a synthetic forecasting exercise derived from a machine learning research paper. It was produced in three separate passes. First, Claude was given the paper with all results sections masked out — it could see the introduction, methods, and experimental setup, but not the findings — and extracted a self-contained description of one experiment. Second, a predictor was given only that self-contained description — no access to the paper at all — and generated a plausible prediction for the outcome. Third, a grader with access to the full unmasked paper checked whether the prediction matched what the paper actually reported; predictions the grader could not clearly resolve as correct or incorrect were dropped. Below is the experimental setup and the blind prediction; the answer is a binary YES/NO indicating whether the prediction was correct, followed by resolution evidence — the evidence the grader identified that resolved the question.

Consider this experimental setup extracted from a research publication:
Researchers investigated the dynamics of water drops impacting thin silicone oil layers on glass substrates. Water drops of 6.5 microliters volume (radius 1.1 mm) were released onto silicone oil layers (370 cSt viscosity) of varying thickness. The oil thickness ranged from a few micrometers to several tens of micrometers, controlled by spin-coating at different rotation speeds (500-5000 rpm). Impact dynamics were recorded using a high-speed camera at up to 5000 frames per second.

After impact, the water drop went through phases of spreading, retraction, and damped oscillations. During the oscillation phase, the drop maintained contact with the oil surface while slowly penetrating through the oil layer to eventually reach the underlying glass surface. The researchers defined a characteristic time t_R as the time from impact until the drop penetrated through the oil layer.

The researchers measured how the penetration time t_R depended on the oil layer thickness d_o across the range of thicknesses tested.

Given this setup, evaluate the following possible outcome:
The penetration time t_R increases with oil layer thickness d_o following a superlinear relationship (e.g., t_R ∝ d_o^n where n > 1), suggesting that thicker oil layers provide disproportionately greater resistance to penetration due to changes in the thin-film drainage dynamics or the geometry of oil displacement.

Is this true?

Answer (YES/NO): YES